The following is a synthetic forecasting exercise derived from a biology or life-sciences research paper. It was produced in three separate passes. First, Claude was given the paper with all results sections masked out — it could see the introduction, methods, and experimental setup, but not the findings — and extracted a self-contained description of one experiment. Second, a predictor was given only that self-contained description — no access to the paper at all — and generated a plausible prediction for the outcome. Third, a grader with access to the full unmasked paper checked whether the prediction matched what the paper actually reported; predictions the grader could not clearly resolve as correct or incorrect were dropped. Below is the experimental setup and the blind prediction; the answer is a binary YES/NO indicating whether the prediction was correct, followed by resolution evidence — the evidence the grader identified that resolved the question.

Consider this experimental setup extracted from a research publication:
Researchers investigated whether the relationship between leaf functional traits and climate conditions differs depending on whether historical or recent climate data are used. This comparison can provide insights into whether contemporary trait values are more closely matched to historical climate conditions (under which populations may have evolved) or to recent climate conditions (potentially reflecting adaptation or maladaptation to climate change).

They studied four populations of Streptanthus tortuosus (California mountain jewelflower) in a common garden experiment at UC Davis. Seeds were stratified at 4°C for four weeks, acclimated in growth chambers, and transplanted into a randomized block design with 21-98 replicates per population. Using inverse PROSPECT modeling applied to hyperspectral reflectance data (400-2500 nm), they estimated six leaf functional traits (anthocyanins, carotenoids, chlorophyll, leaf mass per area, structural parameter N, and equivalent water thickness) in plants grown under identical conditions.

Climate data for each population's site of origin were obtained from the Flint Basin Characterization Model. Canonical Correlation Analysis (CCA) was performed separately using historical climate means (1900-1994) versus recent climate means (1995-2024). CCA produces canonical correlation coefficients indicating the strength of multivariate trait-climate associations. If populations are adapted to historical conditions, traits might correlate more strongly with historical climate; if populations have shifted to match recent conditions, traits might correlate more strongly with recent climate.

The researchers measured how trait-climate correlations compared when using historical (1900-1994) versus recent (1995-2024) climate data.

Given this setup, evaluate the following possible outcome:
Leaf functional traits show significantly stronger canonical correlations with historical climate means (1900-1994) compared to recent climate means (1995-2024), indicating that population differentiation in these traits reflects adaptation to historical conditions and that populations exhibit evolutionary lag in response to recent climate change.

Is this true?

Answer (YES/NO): NO